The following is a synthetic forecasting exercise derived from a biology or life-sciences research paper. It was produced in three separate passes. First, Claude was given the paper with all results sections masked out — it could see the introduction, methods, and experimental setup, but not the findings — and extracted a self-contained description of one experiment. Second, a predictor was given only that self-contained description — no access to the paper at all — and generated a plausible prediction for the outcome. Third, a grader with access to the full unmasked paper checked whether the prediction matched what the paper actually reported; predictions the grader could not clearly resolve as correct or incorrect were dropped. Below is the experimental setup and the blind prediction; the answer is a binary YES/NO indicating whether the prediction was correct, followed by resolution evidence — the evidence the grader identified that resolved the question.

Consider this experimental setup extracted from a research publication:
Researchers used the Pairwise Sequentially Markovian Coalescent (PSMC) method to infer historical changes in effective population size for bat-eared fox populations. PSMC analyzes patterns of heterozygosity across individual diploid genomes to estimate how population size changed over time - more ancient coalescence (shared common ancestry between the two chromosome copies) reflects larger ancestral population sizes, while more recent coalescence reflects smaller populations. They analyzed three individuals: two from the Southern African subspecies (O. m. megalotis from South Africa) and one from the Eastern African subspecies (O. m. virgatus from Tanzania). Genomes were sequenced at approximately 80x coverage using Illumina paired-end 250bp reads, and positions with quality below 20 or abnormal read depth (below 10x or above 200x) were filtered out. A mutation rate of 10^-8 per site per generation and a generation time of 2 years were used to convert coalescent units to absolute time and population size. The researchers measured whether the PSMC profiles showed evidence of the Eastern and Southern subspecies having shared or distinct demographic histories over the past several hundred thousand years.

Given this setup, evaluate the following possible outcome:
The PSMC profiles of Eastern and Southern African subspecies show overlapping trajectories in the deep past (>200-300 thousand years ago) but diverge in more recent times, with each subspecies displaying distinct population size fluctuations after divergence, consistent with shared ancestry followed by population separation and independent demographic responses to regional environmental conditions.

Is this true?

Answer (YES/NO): NO